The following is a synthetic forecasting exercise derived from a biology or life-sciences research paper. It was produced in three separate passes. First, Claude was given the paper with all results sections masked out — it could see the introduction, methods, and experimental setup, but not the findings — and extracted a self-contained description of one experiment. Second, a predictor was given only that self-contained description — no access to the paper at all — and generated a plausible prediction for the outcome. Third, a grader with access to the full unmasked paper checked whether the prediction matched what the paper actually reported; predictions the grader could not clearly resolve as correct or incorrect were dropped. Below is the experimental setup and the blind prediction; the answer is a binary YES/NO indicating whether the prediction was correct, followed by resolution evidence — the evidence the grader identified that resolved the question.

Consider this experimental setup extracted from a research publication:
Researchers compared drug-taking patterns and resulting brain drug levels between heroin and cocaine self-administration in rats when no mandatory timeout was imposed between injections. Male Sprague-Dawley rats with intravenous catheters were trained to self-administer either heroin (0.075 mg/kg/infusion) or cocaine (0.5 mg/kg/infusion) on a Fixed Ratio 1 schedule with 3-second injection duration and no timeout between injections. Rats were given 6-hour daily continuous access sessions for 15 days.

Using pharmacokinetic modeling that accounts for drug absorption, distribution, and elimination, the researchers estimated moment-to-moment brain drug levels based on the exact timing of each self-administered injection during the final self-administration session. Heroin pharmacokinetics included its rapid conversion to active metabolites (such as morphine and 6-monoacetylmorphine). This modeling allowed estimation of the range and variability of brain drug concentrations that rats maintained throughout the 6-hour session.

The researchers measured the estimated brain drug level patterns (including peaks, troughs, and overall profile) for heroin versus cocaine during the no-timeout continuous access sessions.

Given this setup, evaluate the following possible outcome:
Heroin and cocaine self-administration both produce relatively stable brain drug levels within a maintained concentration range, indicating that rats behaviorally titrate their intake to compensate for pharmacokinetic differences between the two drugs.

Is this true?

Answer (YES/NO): NO